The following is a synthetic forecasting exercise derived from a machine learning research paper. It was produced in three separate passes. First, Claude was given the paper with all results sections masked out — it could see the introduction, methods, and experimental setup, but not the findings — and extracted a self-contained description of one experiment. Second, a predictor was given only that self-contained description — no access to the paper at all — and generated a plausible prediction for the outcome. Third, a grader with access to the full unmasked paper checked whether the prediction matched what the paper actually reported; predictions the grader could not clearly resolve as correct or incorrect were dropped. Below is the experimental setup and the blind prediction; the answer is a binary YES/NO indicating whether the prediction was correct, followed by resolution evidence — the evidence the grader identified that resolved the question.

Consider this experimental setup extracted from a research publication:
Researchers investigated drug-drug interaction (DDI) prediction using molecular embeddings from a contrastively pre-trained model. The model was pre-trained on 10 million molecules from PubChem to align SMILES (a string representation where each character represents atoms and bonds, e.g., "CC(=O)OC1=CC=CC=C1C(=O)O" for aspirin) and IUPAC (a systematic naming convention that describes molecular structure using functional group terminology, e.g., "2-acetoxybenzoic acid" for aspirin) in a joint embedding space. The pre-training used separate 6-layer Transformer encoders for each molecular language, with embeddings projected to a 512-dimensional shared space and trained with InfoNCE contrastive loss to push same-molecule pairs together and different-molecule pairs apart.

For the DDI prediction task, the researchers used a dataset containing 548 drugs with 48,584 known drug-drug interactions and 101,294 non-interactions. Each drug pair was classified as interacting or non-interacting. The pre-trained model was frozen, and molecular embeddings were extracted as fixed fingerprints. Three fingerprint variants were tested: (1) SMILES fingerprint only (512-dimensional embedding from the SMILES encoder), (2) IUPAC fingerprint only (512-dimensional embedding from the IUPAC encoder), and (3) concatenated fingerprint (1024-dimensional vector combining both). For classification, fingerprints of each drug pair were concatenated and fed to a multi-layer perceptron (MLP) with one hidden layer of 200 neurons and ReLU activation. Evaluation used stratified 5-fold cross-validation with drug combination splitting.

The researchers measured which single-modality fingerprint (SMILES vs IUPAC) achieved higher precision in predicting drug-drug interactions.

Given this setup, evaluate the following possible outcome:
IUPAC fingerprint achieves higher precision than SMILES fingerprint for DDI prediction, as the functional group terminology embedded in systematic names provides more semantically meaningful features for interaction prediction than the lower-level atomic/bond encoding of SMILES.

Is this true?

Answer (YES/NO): YES